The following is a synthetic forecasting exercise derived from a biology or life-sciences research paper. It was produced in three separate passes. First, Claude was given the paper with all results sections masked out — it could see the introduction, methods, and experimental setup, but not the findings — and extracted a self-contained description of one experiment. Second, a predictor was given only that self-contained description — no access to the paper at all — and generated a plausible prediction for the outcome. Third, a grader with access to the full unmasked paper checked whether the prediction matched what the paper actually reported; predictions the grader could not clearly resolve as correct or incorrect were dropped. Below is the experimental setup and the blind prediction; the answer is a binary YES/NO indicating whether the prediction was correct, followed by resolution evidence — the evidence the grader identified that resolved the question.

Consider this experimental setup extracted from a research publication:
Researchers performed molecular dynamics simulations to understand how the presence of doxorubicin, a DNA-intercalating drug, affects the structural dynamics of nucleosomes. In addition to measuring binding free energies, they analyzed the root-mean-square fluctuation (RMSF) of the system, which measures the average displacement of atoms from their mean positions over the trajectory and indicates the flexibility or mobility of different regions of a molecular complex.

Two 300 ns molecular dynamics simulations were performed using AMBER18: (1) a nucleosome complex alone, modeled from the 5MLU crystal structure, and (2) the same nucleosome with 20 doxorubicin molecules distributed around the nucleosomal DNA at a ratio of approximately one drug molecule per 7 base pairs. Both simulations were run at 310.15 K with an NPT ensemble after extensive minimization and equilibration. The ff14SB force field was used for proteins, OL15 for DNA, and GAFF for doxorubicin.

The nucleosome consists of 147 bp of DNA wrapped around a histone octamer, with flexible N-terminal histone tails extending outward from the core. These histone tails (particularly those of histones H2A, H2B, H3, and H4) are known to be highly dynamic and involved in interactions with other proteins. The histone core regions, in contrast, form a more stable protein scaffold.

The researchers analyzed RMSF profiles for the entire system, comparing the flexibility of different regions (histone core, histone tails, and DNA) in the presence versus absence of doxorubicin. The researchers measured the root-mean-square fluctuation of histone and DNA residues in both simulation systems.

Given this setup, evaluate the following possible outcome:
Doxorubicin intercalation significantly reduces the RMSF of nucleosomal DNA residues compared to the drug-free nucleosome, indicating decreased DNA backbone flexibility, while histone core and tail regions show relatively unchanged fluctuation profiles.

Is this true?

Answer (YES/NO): NO